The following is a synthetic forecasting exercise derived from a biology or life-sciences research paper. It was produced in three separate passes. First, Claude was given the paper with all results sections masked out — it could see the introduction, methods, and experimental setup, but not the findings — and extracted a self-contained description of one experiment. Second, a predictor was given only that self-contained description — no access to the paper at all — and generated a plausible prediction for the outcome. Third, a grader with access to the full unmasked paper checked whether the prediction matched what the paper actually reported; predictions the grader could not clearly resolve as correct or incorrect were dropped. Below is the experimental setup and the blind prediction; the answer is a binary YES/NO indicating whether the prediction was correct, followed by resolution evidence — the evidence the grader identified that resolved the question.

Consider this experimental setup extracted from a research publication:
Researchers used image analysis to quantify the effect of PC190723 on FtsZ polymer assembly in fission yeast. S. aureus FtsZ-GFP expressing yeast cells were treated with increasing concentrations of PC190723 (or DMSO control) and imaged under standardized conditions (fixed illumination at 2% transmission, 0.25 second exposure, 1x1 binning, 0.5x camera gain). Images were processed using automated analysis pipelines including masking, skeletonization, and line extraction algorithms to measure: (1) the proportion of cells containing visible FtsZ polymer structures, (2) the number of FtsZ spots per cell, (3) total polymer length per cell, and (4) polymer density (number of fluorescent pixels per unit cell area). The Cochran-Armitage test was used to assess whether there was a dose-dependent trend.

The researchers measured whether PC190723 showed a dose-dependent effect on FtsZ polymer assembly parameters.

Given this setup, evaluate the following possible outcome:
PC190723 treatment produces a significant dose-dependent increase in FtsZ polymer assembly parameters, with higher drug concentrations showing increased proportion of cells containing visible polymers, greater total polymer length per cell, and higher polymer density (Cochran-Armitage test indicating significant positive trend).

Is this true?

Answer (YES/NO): NO